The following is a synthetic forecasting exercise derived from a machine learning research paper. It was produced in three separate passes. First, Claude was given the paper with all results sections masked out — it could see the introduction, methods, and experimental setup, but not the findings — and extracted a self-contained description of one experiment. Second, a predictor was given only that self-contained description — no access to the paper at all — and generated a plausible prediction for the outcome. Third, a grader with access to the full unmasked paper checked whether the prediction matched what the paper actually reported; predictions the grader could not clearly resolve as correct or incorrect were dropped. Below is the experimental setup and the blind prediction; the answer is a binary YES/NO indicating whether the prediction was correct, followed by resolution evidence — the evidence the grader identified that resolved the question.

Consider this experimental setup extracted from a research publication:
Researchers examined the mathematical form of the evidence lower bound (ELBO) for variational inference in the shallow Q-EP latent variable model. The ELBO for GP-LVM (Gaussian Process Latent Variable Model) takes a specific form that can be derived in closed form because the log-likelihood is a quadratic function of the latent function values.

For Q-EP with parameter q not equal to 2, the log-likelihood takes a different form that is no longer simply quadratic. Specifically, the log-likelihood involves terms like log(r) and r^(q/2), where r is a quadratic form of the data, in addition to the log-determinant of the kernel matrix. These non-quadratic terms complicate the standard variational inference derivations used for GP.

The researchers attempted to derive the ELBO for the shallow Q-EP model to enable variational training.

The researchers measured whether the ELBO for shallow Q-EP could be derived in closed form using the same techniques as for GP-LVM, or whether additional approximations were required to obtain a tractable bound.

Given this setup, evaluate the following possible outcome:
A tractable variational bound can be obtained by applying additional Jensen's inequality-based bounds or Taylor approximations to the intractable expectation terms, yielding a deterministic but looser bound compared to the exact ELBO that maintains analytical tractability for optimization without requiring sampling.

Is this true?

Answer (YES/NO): YES